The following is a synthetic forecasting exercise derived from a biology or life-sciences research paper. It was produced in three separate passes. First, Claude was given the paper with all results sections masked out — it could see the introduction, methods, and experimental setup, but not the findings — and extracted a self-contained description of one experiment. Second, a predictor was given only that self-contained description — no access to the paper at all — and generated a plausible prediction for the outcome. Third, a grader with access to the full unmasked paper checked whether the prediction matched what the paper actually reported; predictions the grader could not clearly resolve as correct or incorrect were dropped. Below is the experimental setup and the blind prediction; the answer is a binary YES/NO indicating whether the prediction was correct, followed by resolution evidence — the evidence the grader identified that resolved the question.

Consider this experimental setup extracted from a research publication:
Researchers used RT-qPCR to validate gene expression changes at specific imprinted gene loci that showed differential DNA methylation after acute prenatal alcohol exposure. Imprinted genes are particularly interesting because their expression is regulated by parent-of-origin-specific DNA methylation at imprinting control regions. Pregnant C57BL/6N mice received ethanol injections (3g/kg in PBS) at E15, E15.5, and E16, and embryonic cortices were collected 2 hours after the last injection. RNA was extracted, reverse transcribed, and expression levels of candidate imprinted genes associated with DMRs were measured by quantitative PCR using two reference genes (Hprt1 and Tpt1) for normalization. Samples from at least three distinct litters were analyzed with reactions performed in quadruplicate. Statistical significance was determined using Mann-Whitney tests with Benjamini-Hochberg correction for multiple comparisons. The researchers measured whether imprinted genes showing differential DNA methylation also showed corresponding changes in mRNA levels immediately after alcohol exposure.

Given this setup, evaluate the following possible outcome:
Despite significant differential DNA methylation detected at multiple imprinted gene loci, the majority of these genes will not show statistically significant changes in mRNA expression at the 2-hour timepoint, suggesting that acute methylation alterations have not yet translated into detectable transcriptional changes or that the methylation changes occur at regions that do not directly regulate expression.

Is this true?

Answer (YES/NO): NO